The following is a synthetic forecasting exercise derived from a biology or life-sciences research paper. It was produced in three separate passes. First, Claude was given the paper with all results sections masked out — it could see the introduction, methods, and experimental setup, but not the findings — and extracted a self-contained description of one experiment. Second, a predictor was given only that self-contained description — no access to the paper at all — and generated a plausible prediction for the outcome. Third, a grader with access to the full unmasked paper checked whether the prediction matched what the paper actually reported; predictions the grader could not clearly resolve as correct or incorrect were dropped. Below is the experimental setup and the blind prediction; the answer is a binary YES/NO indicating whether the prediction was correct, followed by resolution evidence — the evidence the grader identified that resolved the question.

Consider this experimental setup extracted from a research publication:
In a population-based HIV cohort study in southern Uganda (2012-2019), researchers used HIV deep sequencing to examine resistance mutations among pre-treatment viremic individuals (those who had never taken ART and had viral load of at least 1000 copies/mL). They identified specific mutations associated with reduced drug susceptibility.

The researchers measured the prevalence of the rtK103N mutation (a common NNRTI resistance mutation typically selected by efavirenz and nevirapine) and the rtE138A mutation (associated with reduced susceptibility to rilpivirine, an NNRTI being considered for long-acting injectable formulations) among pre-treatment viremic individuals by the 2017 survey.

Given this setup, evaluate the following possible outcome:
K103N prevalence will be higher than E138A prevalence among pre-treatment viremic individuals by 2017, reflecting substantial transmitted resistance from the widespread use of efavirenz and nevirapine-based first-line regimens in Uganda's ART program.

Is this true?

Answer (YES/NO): YES